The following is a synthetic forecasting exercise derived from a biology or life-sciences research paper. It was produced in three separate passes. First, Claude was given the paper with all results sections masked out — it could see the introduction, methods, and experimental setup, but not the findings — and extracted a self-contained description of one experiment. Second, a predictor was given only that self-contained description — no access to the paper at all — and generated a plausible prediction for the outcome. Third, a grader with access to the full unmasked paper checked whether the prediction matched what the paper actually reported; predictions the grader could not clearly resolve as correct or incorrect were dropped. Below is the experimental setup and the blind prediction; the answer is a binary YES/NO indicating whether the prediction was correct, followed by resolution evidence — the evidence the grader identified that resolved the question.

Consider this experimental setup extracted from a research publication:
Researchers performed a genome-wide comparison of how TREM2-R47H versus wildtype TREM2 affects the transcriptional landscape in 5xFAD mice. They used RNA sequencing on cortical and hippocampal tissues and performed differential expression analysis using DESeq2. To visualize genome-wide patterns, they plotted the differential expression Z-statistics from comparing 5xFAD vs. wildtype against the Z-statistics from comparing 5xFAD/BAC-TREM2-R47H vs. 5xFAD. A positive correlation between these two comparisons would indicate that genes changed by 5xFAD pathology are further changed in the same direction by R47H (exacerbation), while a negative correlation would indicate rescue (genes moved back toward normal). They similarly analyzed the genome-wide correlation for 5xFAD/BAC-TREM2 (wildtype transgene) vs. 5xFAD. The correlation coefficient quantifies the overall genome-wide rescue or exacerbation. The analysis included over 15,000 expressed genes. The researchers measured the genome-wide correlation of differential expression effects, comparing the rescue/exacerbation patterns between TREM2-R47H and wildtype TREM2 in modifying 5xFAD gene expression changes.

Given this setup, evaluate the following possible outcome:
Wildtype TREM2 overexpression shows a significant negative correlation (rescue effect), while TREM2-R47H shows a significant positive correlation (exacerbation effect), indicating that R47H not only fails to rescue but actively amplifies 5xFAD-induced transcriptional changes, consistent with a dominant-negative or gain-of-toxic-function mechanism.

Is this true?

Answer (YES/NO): NO